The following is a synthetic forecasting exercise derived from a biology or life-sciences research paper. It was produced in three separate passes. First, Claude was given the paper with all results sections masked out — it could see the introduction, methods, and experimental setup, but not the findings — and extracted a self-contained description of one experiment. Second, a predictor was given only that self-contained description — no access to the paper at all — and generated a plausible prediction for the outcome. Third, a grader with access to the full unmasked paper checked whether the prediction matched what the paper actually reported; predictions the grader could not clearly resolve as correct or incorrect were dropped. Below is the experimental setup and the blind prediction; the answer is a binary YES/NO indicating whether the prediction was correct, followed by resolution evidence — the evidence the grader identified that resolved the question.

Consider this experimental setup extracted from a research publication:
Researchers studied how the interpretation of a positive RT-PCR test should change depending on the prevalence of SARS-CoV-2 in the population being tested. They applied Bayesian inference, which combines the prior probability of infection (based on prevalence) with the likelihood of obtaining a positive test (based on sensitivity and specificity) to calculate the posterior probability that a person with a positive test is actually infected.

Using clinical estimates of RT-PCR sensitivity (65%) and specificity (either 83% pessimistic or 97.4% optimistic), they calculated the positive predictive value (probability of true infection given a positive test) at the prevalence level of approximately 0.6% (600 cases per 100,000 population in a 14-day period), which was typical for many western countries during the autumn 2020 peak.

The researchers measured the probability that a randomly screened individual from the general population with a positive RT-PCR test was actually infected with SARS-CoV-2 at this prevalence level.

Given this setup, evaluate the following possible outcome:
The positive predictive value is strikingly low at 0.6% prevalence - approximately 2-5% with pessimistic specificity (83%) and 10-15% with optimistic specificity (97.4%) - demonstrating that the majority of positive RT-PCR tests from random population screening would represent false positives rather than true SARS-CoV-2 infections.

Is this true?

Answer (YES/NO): NO